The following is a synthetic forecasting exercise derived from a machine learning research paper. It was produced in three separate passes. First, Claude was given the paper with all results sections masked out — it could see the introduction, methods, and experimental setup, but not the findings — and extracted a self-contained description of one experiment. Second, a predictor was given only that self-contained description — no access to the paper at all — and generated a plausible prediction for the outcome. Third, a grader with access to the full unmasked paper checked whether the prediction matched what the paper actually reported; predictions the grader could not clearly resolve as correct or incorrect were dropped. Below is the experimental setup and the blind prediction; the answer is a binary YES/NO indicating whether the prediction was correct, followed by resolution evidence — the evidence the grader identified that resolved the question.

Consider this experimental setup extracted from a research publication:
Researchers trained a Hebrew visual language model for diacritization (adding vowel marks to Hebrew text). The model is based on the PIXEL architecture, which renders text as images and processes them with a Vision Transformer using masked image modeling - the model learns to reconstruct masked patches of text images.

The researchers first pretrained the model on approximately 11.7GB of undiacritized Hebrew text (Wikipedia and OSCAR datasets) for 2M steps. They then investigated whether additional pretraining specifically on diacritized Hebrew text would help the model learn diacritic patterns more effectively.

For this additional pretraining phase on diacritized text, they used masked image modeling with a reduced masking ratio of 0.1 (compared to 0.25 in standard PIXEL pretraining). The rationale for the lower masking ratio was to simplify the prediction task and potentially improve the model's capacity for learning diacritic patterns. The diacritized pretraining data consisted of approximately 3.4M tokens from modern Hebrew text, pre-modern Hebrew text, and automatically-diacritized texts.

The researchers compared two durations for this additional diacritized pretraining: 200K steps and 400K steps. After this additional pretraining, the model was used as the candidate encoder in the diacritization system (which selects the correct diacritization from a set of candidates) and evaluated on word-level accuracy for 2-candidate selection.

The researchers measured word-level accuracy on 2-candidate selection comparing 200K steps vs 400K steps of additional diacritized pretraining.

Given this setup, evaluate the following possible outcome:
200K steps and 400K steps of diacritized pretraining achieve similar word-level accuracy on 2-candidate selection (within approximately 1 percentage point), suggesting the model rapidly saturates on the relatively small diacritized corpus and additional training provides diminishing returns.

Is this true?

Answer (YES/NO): NO